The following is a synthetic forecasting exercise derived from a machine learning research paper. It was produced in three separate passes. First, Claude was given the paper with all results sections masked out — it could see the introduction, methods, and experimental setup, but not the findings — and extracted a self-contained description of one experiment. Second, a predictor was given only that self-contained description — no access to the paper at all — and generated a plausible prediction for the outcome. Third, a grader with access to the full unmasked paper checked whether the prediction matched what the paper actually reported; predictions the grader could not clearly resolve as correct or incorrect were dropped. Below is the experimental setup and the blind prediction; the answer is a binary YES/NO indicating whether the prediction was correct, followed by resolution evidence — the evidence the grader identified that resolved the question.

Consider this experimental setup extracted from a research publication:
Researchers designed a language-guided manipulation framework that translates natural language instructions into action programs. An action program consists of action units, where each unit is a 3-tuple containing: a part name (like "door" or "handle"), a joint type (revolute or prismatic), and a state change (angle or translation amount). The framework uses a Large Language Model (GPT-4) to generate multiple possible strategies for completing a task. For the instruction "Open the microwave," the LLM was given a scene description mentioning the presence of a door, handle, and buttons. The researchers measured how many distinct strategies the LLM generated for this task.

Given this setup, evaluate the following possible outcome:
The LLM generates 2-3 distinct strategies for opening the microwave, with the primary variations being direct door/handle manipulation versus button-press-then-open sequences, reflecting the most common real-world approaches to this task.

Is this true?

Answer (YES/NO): NO